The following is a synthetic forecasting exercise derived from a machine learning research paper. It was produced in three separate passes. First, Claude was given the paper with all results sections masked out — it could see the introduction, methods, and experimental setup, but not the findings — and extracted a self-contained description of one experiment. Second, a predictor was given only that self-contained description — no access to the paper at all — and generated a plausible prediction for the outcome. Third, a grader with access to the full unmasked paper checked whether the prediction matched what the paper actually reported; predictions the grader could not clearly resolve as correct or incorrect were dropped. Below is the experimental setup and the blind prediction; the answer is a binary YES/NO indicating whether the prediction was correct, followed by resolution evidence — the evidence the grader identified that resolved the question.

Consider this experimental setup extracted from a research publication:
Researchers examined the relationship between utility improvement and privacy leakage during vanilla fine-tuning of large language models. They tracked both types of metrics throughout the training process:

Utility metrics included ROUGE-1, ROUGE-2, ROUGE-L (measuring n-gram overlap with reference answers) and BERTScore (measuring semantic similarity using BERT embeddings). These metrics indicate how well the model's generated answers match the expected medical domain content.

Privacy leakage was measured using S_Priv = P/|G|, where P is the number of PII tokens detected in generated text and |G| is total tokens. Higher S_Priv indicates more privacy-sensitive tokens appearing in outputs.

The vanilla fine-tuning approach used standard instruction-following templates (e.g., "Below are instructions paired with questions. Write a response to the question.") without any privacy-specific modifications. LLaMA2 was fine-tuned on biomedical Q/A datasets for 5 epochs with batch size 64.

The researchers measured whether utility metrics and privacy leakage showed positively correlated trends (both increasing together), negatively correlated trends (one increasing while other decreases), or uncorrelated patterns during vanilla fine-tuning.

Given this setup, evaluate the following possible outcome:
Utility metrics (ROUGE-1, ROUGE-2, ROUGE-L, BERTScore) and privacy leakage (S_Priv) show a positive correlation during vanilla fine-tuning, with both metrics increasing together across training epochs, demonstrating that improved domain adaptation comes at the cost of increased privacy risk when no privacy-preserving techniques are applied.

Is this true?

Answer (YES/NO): YES